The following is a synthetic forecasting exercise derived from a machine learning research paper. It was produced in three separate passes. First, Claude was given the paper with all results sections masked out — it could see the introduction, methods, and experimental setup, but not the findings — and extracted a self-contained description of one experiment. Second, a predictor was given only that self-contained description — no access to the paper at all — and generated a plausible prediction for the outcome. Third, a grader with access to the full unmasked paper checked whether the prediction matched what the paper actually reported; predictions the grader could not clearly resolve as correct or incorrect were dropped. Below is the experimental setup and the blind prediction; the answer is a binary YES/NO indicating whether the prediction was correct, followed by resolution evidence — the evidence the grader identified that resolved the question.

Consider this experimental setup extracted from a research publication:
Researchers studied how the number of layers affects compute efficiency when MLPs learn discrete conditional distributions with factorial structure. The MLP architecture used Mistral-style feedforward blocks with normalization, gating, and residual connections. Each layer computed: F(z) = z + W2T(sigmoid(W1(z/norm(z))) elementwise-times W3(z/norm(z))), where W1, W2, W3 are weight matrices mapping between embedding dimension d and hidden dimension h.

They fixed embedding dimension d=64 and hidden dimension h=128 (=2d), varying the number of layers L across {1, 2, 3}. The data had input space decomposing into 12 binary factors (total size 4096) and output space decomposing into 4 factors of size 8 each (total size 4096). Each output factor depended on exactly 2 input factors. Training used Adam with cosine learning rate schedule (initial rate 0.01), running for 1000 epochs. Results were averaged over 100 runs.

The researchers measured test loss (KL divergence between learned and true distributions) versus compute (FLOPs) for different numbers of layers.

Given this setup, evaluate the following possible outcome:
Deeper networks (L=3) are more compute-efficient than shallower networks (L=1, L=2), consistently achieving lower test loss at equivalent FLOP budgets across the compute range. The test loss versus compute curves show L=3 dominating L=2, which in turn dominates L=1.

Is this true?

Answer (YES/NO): NO